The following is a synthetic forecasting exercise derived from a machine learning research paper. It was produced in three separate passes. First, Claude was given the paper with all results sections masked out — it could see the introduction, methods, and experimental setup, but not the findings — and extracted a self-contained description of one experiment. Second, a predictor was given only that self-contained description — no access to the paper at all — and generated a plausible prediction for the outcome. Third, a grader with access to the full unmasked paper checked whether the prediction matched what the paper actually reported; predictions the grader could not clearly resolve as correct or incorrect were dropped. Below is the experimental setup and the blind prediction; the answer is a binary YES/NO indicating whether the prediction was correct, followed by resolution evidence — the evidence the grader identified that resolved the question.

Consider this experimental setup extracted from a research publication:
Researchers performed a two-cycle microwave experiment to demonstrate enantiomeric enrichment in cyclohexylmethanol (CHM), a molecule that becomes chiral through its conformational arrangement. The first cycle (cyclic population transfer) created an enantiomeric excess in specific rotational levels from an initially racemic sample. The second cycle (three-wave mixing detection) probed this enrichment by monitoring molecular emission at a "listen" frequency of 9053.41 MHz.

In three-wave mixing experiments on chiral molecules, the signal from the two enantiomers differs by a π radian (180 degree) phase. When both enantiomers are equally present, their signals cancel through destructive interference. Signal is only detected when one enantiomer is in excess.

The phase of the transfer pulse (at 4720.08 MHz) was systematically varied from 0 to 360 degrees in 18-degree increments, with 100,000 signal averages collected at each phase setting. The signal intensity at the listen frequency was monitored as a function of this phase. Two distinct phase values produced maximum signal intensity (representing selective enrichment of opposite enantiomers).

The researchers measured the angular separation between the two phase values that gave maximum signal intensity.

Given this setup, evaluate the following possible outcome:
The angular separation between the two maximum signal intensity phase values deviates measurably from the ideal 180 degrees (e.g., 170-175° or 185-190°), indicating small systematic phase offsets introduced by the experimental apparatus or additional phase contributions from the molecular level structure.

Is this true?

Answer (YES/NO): NO